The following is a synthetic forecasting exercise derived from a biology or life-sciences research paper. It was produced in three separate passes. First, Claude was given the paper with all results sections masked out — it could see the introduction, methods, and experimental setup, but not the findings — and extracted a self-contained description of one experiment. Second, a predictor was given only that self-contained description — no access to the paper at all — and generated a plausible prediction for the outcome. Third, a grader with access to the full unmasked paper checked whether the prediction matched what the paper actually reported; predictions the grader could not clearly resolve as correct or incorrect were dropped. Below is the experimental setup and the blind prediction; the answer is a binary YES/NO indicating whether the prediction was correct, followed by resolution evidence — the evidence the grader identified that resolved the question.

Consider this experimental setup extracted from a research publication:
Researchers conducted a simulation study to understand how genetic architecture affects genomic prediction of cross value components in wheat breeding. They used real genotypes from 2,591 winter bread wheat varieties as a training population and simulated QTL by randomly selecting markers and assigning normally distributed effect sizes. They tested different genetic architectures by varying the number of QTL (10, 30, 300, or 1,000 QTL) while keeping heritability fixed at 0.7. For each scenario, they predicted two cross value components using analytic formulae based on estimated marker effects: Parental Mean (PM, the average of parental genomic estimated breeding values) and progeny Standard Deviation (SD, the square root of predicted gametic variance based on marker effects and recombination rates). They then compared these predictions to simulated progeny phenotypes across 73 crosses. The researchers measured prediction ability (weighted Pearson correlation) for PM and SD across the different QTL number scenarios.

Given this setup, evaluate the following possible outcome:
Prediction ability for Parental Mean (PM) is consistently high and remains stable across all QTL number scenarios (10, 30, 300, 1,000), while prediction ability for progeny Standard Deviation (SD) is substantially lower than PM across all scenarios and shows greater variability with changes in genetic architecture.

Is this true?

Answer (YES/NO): NO